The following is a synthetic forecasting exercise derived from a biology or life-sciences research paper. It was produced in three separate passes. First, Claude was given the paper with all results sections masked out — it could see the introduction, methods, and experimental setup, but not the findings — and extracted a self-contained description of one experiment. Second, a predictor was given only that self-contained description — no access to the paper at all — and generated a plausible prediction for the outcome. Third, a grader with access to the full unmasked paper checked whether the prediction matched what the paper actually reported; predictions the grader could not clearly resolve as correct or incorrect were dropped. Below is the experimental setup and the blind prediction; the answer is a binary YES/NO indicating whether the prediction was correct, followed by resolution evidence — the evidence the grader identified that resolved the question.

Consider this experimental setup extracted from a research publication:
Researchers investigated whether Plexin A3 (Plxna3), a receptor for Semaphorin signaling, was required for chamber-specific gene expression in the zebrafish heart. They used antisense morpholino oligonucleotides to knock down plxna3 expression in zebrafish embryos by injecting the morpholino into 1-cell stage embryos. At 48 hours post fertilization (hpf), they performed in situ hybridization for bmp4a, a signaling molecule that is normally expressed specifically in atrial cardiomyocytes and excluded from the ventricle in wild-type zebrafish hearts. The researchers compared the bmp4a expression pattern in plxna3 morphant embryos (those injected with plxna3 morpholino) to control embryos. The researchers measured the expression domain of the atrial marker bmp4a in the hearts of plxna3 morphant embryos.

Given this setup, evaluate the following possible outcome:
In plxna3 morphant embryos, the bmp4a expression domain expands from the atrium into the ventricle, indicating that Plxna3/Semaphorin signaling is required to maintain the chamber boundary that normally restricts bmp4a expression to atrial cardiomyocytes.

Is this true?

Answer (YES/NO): NO